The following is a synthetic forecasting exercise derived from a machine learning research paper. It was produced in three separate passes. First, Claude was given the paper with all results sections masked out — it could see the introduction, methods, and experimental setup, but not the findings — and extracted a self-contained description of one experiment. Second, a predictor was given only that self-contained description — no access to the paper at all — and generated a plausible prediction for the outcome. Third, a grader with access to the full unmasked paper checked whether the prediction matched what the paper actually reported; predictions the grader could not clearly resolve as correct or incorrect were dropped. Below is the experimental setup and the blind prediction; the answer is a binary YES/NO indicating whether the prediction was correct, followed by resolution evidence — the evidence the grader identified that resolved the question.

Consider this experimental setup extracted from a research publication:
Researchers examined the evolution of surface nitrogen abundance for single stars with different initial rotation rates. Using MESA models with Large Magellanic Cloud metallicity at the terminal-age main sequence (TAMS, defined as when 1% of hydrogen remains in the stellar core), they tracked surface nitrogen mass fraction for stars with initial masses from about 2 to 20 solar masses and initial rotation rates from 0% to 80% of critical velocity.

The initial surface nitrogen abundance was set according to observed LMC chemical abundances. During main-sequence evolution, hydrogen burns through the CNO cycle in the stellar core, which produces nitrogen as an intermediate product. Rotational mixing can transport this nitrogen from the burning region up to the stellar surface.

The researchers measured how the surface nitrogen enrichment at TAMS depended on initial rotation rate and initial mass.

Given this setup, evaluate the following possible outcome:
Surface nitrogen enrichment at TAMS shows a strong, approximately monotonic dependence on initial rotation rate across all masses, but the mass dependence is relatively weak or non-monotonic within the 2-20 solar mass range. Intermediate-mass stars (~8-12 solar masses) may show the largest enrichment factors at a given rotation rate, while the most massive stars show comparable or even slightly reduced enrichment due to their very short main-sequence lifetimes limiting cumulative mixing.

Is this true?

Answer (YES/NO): NO